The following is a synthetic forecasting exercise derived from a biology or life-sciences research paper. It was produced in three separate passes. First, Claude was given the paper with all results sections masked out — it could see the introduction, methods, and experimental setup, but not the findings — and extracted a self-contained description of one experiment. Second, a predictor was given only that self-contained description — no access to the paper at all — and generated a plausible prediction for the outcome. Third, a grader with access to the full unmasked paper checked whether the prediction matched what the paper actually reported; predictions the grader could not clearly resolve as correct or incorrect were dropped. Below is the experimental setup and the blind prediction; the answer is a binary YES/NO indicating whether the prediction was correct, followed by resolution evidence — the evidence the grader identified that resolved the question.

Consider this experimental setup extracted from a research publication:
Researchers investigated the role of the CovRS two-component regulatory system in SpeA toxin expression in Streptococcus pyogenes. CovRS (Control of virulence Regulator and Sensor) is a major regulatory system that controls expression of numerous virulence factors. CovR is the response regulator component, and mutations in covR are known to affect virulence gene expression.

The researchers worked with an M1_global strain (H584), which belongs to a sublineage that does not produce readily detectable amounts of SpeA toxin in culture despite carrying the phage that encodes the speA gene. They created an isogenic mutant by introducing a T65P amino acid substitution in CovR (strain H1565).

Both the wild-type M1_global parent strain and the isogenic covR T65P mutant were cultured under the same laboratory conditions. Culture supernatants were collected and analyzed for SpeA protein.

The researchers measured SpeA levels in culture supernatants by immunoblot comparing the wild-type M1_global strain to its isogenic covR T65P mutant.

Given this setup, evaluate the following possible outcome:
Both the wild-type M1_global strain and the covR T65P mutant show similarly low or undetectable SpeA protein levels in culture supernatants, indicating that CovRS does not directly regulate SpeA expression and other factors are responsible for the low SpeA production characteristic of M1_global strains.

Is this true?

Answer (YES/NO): NO